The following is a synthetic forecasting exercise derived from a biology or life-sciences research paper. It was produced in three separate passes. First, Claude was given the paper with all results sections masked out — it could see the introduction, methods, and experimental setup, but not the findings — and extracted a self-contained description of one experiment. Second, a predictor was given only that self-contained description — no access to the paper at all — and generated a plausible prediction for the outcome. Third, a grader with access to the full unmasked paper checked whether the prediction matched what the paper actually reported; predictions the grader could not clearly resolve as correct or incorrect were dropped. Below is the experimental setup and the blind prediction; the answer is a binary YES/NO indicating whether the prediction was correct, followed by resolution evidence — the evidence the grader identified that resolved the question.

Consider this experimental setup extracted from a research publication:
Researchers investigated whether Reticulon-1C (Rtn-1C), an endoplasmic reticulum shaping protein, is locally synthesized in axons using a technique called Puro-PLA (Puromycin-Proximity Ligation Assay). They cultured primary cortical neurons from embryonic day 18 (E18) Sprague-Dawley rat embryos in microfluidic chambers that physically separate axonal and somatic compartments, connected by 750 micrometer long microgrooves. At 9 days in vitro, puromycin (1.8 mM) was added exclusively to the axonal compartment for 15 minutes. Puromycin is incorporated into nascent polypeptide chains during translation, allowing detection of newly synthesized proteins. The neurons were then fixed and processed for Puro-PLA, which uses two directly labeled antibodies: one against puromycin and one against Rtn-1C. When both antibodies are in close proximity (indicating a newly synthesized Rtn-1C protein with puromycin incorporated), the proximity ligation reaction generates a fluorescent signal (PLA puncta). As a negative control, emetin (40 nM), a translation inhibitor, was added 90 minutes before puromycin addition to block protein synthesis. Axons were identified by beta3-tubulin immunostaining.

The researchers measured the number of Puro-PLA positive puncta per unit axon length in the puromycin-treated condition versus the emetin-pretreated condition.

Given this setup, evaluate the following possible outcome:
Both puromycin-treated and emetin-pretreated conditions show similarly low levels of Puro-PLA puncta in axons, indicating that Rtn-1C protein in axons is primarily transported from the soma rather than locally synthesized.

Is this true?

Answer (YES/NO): NO